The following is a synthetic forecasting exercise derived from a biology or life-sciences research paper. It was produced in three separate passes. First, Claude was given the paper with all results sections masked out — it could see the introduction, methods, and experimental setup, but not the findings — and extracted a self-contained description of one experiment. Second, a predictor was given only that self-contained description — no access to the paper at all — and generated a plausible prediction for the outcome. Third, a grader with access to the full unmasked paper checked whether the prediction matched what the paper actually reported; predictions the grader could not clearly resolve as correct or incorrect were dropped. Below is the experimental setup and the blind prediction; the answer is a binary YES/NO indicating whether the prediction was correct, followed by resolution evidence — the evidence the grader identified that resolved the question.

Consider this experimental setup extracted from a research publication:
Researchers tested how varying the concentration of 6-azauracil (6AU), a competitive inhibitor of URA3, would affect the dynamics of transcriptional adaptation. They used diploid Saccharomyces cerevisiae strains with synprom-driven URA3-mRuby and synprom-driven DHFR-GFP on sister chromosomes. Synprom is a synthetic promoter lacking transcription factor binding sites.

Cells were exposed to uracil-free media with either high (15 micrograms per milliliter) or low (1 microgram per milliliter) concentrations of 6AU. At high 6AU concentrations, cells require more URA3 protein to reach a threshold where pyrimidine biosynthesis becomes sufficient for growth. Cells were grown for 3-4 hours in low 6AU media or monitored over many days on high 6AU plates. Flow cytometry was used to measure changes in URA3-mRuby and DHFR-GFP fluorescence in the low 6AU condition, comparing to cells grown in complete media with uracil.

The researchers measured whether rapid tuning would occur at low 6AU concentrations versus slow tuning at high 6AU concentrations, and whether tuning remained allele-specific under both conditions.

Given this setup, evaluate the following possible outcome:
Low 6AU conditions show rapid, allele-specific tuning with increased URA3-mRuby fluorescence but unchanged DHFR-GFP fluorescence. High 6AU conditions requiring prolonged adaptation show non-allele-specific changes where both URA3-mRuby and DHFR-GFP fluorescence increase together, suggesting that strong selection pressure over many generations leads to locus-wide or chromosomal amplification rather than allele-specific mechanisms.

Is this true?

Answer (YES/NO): NO